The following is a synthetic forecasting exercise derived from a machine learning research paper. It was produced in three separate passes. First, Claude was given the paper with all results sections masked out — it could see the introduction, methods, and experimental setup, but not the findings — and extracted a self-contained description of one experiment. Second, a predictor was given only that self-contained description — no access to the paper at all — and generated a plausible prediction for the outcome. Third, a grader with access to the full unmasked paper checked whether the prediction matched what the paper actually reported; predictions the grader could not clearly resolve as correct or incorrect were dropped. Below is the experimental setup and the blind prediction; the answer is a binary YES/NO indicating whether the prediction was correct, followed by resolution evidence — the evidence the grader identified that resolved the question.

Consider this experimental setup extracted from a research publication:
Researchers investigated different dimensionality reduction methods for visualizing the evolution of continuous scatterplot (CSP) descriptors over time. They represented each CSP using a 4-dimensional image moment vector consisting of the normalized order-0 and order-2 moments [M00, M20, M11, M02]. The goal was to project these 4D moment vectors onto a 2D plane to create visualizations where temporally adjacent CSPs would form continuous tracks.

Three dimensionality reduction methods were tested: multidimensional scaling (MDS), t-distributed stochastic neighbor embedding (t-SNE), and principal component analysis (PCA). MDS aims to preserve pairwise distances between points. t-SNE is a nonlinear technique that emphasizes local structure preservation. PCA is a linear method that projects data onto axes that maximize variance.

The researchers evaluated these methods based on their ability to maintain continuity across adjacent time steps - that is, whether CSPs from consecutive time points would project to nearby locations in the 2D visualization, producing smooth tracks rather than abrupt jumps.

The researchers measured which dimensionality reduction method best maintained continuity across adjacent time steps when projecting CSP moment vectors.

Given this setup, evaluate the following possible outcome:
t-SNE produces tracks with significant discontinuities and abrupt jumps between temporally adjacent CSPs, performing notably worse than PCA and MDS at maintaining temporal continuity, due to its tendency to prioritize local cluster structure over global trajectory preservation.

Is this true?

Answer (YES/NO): NO